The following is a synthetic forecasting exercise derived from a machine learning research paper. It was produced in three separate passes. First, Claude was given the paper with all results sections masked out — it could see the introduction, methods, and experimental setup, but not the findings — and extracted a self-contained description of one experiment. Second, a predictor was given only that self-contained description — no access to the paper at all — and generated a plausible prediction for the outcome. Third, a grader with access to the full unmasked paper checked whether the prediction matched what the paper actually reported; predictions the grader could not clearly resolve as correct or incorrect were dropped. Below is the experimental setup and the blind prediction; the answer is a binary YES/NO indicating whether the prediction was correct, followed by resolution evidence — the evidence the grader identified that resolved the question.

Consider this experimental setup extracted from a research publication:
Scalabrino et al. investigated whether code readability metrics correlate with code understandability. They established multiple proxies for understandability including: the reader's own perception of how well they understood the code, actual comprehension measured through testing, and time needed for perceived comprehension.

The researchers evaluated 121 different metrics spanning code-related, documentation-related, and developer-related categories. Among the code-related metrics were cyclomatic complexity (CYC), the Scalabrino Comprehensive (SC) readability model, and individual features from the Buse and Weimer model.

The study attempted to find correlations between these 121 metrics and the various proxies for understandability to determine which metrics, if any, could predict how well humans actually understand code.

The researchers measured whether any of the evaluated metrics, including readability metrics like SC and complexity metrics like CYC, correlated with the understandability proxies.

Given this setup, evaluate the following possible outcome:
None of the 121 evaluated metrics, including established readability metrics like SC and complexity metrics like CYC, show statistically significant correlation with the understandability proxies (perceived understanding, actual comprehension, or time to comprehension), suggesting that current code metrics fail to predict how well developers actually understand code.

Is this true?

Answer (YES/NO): YES